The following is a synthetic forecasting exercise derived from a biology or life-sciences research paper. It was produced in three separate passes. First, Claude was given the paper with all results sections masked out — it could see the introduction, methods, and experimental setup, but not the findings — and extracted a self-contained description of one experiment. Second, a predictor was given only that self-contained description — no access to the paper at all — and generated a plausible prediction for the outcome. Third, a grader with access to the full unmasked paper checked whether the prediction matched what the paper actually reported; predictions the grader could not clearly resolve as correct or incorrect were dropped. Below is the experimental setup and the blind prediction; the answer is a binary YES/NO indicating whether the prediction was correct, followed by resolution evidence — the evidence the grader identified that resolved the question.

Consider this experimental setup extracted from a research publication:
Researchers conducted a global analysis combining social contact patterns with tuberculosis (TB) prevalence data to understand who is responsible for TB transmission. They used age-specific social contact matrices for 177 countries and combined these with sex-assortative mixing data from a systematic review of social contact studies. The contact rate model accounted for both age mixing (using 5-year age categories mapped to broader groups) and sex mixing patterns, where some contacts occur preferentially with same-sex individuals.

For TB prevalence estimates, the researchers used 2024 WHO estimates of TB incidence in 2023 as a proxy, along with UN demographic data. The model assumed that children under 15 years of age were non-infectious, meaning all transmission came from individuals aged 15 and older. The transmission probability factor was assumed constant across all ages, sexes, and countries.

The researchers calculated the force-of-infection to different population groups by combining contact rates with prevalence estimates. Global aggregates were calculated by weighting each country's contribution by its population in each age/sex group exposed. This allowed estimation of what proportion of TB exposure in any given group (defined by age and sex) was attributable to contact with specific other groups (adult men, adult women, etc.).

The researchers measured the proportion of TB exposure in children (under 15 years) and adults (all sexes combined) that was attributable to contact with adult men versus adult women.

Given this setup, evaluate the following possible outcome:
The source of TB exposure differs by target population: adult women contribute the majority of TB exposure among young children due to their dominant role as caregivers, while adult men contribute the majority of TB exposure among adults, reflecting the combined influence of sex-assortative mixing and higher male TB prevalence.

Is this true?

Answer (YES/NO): NO